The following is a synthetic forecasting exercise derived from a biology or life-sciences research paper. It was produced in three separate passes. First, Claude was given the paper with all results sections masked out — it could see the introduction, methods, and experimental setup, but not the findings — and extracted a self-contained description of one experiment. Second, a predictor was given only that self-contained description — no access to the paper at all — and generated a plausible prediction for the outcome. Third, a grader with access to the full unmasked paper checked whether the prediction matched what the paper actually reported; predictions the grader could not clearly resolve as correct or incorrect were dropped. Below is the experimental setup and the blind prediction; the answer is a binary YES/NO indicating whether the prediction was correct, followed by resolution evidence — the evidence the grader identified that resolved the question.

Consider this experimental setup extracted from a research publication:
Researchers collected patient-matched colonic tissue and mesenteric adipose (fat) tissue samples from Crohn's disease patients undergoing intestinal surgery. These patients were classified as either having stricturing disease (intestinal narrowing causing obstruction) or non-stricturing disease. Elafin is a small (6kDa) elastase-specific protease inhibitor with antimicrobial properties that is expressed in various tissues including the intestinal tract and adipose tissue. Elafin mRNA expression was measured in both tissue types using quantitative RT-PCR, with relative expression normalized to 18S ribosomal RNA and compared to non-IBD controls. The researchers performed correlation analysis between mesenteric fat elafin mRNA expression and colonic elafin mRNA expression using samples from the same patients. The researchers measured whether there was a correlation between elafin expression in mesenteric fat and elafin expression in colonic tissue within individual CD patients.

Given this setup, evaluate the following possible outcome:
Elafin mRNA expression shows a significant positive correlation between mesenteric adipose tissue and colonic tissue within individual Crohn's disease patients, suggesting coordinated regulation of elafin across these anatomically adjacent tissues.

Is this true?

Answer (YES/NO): NO